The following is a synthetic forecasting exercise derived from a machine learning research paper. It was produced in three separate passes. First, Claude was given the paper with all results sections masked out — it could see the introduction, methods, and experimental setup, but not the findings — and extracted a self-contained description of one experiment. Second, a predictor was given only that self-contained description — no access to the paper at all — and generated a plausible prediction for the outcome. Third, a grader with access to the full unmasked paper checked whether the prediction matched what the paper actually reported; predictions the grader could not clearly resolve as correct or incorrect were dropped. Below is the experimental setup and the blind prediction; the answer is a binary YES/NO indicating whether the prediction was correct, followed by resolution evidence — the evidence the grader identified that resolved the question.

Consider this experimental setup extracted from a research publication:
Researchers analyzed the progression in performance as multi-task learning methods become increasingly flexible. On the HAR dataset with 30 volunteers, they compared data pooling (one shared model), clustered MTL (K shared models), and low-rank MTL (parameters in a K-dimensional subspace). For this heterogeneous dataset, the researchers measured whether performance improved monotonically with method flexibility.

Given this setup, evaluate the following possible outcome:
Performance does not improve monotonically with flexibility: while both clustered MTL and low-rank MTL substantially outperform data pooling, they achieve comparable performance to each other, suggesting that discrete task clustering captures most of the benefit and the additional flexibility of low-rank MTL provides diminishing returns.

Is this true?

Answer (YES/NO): NO